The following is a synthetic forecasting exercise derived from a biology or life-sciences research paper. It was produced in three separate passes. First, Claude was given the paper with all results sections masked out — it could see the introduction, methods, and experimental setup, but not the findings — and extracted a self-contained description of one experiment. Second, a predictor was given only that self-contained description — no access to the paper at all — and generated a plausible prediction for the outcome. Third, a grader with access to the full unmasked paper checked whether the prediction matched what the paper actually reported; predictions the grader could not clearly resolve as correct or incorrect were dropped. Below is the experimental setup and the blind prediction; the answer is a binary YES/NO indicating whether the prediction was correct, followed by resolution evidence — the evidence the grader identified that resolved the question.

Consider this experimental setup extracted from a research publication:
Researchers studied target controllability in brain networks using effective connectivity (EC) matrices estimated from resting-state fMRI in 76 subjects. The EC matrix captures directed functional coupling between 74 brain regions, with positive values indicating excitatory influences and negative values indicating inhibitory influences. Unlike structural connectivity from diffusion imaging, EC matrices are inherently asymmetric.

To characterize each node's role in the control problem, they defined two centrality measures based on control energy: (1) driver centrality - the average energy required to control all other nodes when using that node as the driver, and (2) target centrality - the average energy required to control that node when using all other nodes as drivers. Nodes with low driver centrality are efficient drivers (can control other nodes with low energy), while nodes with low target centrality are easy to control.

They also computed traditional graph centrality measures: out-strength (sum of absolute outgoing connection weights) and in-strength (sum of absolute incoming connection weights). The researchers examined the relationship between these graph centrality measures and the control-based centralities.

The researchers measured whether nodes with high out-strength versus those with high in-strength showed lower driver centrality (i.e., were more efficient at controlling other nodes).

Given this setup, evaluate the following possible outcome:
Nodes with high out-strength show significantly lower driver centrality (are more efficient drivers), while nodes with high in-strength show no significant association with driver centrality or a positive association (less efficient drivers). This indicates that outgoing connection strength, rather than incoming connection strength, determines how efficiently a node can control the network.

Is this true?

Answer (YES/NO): YES